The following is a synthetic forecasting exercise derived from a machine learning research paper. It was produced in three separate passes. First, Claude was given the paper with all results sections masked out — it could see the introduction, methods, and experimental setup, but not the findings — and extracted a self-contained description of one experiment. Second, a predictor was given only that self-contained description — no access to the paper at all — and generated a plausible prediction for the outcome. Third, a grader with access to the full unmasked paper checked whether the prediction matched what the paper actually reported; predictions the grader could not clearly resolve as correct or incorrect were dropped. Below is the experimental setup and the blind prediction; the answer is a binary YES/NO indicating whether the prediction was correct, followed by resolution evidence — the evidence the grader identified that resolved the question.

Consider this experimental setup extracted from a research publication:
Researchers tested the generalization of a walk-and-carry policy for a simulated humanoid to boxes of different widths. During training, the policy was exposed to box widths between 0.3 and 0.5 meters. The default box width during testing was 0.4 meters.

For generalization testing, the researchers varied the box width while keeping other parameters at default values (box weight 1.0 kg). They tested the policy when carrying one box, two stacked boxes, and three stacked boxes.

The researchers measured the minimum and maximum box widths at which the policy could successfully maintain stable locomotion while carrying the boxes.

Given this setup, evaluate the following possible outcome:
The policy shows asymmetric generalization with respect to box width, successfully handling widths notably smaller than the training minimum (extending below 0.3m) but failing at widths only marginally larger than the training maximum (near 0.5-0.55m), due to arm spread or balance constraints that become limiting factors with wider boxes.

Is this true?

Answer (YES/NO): NO